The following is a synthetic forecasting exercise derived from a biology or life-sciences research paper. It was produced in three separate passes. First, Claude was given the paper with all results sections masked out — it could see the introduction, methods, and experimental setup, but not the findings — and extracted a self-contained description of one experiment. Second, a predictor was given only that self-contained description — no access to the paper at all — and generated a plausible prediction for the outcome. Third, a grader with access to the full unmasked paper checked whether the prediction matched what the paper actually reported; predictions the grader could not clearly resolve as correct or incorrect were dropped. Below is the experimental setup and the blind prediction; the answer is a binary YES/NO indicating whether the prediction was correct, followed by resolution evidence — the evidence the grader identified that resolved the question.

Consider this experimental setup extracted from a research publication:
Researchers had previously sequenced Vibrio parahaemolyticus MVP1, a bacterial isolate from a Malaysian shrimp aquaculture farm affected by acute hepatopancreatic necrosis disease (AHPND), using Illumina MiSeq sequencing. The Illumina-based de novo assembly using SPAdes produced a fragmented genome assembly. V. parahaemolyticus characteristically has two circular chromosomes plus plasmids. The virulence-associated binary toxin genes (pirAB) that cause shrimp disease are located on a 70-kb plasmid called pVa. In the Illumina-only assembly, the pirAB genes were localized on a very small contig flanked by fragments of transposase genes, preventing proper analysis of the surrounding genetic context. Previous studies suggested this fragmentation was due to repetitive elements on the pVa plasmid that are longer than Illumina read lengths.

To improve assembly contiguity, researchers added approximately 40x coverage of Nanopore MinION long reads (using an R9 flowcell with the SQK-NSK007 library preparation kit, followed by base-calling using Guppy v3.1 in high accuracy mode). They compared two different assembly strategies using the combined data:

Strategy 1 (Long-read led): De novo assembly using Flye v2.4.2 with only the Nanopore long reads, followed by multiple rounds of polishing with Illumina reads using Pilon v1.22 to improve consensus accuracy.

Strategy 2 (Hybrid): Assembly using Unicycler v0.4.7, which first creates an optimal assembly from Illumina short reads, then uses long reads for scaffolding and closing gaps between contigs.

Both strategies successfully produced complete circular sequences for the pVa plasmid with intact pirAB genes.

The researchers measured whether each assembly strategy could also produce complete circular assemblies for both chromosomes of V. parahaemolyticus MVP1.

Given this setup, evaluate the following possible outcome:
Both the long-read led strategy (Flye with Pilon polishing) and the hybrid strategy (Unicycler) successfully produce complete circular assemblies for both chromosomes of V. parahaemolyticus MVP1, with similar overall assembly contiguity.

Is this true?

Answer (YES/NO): NO